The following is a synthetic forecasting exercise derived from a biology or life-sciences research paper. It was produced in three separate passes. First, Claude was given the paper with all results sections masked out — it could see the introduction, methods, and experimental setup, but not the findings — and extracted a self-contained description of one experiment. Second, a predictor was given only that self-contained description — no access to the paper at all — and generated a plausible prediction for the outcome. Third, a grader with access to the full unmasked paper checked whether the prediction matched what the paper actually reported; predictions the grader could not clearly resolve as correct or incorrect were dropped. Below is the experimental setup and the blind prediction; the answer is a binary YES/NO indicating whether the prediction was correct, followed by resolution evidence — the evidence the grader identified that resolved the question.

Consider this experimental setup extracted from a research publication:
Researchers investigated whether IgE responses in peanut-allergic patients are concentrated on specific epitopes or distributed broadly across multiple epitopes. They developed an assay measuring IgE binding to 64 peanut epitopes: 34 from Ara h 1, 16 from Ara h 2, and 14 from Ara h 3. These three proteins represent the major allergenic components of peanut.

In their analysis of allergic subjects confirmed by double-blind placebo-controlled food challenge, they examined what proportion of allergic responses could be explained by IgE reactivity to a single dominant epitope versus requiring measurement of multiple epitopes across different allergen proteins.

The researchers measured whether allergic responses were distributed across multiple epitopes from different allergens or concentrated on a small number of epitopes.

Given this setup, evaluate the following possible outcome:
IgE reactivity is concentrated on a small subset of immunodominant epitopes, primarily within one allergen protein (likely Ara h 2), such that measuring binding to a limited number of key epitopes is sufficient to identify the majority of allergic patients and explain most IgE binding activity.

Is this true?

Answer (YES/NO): YES